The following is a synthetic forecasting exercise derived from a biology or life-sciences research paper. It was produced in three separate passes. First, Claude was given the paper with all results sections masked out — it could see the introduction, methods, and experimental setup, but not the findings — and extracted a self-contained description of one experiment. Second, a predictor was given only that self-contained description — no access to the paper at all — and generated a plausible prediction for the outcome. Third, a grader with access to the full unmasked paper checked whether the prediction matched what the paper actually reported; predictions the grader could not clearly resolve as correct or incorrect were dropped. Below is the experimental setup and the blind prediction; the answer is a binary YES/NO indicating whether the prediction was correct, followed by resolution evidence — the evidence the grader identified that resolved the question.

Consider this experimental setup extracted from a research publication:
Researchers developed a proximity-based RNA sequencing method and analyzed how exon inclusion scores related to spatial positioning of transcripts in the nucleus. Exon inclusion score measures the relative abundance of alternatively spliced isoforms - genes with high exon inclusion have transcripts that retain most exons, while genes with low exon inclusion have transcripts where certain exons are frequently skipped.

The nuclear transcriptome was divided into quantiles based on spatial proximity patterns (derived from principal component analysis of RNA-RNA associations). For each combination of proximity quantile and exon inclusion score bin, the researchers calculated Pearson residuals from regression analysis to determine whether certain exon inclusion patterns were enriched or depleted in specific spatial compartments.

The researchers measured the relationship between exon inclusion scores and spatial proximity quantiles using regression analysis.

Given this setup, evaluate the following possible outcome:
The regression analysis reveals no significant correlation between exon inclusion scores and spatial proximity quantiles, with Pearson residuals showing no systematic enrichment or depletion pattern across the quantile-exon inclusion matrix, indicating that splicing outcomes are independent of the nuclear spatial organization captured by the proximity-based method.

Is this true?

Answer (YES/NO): NO